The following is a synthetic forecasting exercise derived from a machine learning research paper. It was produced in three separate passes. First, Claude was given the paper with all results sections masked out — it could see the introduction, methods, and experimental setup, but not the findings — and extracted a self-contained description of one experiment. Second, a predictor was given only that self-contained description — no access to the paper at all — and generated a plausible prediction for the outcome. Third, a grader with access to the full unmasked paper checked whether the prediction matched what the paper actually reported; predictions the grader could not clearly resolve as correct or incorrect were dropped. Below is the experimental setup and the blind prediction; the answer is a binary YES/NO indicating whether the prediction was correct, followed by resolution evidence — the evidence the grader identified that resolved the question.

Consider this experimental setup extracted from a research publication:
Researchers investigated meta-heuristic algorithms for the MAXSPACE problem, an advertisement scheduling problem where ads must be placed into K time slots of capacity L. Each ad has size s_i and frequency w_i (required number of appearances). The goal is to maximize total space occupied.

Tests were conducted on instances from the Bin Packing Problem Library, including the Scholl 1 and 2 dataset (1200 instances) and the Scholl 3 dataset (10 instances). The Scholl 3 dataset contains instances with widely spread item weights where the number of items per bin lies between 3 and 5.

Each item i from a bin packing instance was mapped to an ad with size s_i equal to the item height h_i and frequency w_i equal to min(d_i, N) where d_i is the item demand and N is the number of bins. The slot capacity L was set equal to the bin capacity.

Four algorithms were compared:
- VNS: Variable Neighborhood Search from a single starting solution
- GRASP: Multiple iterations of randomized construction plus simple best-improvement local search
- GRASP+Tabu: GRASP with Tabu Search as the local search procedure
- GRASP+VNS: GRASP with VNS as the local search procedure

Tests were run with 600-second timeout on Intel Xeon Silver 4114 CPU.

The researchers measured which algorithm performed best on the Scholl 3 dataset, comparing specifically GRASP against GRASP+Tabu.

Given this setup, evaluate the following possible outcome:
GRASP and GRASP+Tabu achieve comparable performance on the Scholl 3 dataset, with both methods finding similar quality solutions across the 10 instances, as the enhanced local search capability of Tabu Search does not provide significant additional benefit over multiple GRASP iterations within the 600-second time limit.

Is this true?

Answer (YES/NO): NO